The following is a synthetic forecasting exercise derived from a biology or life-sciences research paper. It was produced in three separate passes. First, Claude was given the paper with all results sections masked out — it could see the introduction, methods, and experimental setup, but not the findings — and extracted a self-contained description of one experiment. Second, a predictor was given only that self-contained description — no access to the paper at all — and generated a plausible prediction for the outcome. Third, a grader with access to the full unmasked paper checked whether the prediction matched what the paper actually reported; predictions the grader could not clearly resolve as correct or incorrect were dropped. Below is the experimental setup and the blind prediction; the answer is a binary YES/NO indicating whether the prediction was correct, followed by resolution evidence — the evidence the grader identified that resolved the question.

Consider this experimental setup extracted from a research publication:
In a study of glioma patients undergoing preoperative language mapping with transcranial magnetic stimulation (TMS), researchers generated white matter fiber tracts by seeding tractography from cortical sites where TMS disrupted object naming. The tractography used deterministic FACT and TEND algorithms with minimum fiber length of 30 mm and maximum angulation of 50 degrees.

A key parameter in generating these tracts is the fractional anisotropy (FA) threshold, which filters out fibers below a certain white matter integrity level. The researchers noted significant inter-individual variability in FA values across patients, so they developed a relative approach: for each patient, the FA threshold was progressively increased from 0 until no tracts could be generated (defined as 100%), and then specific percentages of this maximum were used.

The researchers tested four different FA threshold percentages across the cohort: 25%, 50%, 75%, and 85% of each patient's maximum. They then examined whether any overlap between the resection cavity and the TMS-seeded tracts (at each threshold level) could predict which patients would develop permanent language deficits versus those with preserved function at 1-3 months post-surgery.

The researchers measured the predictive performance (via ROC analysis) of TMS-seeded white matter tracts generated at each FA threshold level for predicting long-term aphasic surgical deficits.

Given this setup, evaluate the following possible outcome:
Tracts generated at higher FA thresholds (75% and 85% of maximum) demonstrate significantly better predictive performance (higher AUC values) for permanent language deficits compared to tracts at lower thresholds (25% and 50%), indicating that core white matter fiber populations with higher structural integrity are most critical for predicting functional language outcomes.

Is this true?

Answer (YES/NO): NO